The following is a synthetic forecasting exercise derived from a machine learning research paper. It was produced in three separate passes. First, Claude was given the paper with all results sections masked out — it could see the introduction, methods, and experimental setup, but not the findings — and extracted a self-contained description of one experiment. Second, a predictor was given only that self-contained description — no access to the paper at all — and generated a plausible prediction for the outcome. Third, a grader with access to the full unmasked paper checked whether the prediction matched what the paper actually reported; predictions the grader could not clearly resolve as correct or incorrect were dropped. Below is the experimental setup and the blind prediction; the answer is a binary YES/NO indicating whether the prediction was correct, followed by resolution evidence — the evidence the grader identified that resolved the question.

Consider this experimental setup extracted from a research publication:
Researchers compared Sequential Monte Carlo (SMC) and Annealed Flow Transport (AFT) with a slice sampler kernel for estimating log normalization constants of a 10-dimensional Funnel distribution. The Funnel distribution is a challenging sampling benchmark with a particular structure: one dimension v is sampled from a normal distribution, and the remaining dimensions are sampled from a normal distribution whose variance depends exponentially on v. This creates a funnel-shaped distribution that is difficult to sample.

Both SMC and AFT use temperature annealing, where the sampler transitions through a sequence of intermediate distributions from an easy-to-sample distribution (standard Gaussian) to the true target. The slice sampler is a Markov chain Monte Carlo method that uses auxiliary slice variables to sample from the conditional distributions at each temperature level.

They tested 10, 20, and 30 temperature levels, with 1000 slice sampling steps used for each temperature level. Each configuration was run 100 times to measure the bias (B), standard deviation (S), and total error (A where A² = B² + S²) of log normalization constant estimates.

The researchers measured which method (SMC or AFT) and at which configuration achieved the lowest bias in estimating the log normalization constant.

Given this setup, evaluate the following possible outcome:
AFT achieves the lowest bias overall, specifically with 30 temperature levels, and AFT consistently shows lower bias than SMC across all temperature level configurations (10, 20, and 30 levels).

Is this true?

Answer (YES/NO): NO